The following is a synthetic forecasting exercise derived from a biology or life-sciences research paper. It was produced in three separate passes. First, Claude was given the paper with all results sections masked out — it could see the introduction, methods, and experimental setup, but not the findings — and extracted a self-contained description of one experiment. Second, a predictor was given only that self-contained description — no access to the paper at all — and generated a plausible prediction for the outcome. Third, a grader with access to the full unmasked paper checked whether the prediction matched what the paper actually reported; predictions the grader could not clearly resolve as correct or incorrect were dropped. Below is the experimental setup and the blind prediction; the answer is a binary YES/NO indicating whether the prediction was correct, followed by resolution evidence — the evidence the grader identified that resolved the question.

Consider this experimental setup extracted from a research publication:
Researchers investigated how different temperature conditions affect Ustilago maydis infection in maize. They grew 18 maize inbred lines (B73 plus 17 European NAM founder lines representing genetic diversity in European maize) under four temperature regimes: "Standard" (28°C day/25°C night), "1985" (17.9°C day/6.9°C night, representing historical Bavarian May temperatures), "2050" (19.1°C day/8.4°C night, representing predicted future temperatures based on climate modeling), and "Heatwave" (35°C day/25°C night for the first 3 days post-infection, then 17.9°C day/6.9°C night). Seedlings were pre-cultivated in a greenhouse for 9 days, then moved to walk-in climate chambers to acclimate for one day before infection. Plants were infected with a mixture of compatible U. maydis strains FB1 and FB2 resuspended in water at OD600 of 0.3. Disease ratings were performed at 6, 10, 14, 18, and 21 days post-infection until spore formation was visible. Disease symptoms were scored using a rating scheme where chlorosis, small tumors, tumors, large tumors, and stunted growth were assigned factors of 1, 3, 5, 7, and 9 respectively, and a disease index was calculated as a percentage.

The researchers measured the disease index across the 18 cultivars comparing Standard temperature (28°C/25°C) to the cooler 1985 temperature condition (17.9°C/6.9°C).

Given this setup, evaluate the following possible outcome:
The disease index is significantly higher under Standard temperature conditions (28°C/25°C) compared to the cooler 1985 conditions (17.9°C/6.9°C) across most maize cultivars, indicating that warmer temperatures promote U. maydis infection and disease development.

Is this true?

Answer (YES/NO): YES